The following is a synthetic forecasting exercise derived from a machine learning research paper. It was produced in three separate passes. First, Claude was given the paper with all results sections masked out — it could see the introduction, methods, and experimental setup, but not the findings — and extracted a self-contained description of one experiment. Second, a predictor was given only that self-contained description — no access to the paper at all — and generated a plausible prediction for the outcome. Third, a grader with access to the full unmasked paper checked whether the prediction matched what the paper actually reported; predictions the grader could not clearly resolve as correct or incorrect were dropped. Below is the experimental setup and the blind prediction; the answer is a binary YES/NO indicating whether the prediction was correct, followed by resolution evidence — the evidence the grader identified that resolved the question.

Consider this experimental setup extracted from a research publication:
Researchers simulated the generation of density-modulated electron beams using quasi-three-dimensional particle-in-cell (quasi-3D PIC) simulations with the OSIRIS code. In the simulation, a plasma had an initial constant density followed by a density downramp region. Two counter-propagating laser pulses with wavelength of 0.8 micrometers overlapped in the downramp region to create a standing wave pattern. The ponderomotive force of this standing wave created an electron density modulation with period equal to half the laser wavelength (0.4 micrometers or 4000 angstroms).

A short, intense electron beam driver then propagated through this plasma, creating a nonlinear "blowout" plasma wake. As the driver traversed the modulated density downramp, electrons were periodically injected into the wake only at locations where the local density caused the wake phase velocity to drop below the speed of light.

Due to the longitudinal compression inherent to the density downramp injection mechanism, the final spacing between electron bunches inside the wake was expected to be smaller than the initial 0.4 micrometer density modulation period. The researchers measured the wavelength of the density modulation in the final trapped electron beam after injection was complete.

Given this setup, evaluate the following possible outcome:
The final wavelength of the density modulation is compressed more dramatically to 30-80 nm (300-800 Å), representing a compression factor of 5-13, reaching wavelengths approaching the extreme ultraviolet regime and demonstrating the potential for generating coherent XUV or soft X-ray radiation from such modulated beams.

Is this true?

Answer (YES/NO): NO